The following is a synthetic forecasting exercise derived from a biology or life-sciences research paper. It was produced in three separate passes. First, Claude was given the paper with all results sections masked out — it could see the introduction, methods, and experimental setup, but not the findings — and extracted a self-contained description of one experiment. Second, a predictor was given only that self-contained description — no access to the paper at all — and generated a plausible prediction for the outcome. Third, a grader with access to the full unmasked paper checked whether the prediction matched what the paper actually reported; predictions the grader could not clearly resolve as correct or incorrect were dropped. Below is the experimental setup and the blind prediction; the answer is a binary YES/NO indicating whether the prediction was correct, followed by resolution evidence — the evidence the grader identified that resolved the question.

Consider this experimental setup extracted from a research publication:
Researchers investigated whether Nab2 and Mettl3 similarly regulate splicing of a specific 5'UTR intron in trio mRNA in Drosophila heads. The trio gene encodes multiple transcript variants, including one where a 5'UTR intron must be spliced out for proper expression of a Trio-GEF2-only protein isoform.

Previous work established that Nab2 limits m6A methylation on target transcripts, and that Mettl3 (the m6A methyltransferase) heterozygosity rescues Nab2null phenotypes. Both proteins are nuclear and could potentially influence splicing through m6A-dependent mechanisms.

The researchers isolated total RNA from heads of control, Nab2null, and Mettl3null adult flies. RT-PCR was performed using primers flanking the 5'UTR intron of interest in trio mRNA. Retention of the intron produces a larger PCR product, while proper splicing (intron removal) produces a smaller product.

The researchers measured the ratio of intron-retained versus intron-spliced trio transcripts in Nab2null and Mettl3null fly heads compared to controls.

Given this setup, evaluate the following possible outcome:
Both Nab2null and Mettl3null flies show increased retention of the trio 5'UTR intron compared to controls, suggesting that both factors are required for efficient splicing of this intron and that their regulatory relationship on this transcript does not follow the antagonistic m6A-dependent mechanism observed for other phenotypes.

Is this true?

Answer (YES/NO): YES